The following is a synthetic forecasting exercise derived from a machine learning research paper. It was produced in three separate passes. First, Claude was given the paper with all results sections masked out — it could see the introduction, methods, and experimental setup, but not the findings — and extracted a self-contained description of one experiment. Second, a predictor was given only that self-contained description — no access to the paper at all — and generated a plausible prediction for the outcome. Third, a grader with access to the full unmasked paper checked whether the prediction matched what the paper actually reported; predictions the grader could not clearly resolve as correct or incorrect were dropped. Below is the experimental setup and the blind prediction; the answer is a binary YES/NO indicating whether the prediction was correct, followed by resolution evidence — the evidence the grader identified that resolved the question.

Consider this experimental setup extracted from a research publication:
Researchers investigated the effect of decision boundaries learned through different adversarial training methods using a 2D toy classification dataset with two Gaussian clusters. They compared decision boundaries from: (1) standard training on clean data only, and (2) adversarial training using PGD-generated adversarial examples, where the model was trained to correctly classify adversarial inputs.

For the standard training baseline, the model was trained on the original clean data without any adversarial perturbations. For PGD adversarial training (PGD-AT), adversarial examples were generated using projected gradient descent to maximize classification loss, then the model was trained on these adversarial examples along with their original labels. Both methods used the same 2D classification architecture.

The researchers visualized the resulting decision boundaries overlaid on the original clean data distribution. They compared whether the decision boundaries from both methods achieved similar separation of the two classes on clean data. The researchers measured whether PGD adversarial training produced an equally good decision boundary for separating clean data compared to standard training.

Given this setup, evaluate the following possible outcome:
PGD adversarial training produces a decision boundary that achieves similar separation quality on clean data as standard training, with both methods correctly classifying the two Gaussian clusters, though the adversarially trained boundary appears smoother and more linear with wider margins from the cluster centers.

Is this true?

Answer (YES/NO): NO